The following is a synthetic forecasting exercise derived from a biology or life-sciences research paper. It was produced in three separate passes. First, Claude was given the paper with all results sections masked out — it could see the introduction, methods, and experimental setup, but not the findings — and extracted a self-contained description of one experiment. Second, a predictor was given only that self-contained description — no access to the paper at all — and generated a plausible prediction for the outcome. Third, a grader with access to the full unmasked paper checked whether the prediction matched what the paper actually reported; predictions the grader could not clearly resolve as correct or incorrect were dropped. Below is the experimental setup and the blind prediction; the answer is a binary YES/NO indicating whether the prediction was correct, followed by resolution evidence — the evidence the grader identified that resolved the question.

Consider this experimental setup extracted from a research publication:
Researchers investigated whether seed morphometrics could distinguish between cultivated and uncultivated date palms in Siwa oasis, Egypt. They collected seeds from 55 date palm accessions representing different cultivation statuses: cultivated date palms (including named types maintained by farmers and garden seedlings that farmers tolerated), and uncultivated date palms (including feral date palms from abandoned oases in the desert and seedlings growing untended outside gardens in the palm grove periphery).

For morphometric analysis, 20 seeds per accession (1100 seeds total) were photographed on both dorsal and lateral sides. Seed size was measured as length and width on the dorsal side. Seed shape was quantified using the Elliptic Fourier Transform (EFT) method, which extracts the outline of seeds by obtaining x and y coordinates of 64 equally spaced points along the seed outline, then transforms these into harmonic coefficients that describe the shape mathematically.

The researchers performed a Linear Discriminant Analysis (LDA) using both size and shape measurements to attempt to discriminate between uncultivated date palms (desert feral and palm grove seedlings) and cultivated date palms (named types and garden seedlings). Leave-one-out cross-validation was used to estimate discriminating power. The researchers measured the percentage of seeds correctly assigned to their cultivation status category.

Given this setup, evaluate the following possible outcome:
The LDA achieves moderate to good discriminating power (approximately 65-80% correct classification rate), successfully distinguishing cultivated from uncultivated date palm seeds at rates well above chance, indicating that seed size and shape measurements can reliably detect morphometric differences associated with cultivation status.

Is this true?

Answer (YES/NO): NO